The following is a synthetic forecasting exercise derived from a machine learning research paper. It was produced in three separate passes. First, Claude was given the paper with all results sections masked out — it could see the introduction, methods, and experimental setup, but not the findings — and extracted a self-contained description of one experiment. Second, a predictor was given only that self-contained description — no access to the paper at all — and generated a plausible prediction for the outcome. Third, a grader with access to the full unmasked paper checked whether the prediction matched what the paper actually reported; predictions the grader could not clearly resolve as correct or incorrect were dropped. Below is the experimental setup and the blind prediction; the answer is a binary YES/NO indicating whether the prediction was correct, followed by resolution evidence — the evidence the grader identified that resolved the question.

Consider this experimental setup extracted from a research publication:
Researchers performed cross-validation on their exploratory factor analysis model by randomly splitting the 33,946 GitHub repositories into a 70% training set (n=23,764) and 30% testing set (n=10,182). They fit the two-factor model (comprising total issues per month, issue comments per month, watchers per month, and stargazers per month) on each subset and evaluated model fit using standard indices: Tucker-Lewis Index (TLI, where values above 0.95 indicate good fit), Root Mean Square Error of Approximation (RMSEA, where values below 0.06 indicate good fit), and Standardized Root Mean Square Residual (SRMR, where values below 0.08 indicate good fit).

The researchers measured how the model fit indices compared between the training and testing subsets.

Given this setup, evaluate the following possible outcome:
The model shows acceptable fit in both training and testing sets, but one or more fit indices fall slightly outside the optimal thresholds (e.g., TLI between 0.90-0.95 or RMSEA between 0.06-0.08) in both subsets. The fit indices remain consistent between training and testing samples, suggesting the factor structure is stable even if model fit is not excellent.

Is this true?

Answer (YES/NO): NO